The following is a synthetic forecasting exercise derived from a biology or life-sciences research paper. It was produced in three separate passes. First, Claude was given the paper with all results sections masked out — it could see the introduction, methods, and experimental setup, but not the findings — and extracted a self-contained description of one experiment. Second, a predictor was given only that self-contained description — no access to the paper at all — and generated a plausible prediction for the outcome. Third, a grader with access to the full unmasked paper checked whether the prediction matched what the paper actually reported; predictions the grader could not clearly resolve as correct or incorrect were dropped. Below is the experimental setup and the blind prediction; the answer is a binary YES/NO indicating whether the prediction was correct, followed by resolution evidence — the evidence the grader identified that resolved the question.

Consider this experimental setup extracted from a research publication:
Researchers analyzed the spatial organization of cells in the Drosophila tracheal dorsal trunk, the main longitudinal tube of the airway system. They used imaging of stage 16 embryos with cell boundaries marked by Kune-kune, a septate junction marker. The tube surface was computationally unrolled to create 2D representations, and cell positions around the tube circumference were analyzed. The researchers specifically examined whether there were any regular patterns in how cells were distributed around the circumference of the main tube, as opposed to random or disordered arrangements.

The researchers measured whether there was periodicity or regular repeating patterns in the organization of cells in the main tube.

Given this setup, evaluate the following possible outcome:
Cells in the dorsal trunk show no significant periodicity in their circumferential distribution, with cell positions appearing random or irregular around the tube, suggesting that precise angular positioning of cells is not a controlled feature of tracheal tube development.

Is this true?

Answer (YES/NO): NO